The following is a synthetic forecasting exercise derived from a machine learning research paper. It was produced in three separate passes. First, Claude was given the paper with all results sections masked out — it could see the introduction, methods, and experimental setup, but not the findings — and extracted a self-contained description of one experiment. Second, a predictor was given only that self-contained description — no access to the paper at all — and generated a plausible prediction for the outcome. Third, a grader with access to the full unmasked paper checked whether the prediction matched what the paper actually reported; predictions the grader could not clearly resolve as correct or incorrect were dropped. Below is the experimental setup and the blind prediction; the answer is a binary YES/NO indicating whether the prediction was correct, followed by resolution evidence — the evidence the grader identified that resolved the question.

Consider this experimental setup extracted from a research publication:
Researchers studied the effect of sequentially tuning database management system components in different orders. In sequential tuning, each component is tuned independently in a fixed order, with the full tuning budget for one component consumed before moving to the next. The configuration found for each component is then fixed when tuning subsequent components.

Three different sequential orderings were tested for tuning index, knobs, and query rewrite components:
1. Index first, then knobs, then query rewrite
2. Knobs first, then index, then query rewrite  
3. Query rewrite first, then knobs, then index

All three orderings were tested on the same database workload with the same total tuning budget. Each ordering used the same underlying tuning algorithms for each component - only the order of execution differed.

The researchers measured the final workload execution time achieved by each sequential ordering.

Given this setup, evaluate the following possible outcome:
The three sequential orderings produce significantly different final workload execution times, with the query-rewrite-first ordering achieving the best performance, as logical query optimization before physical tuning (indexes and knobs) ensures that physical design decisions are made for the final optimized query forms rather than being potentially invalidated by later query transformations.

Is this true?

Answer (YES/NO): NO